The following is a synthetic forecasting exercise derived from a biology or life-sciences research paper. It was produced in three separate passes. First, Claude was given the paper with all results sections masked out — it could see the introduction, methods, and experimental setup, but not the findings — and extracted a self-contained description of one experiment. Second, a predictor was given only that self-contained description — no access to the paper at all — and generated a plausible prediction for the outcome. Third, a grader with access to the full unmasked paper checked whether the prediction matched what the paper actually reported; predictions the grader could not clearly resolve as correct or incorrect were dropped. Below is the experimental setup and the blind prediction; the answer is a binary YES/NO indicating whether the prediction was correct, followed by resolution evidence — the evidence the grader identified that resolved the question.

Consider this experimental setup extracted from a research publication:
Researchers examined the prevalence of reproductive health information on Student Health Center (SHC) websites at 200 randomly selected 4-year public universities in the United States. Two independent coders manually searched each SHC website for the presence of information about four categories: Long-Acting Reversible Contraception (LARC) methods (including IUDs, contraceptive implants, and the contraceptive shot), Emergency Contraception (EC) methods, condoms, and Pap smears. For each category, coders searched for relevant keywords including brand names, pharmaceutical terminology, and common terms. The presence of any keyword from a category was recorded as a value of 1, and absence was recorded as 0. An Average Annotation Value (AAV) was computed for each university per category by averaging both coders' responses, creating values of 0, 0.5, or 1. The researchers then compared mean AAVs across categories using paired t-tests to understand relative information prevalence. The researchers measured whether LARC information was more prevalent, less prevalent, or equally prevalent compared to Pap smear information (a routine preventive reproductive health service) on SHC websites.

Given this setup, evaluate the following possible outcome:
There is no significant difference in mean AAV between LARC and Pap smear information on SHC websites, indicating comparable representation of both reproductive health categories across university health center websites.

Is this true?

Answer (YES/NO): NO